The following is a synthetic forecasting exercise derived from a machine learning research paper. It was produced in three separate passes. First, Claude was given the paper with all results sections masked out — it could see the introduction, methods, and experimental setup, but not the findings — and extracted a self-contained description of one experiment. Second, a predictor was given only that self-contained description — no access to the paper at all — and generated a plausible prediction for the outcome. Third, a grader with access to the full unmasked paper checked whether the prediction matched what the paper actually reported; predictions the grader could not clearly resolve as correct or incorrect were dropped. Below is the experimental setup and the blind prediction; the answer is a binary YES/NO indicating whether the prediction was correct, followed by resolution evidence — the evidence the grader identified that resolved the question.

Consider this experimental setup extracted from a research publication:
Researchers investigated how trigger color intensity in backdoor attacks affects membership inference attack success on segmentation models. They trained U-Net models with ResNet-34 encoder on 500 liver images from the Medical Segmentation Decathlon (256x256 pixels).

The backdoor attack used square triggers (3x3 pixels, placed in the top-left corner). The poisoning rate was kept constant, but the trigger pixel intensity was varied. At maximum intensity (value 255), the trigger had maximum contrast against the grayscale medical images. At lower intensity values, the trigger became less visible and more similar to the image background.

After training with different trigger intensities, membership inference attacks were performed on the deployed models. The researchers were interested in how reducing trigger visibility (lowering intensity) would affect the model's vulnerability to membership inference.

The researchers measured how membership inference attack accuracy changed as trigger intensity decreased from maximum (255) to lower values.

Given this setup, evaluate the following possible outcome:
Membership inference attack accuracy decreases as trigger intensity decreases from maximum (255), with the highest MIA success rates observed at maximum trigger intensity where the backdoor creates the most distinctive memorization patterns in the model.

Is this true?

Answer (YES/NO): NO